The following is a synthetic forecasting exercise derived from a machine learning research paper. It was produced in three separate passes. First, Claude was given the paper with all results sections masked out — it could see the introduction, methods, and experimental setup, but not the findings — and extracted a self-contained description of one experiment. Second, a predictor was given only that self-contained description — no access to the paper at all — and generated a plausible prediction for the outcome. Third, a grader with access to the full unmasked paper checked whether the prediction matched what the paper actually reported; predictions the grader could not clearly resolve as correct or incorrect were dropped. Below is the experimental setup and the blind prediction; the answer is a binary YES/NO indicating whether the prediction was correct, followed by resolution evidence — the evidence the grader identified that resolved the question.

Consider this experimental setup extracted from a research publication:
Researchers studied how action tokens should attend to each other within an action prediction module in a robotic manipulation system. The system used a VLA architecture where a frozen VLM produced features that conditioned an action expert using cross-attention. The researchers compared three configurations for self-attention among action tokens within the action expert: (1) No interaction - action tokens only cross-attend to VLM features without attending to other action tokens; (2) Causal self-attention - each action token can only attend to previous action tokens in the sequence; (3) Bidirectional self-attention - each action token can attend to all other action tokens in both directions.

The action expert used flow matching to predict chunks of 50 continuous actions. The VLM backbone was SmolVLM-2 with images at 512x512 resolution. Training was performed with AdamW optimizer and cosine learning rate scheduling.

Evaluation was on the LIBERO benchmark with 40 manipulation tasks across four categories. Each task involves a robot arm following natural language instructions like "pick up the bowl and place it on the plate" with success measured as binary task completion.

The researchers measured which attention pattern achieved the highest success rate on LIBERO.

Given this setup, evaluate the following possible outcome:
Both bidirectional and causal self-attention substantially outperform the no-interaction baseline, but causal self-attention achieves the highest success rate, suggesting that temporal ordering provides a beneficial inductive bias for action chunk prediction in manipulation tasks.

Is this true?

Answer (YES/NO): NO